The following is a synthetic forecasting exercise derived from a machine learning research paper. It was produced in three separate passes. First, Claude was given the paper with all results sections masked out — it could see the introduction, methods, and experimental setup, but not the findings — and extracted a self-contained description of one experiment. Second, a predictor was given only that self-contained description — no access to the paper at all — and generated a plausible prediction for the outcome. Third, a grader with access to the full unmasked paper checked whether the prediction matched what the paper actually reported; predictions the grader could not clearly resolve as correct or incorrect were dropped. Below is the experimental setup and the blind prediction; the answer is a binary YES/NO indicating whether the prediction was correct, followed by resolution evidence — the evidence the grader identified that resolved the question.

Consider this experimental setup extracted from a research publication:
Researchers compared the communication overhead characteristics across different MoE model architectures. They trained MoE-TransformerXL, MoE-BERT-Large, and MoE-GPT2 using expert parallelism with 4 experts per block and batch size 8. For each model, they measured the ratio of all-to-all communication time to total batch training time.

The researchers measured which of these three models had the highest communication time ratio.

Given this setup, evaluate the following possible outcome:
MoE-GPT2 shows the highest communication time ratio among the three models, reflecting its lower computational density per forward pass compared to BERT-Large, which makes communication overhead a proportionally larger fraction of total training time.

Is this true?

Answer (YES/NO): NO